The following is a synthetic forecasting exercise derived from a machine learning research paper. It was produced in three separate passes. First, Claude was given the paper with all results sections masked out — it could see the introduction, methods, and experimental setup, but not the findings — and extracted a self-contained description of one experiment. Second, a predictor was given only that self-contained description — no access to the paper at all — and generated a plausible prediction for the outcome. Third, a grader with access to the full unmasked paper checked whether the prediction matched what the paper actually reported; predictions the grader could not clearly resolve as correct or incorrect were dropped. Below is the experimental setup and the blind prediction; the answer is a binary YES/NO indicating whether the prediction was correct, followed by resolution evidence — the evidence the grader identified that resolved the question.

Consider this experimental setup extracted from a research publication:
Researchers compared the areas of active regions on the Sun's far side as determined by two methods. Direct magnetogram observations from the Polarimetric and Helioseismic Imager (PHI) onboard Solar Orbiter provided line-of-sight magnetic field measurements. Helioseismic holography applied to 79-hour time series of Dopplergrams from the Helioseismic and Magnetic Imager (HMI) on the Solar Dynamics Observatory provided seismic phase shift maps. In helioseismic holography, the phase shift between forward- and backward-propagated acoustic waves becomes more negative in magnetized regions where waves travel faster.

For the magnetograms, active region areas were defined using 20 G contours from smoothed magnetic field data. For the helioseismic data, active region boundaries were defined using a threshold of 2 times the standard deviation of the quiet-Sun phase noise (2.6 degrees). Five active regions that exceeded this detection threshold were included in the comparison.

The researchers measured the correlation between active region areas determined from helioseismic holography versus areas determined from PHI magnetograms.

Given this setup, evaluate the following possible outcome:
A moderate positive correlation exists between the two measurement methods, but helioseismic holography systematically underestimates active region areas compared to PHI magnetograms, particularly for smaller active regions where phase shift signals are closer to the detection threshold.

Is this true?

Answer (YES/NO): NO